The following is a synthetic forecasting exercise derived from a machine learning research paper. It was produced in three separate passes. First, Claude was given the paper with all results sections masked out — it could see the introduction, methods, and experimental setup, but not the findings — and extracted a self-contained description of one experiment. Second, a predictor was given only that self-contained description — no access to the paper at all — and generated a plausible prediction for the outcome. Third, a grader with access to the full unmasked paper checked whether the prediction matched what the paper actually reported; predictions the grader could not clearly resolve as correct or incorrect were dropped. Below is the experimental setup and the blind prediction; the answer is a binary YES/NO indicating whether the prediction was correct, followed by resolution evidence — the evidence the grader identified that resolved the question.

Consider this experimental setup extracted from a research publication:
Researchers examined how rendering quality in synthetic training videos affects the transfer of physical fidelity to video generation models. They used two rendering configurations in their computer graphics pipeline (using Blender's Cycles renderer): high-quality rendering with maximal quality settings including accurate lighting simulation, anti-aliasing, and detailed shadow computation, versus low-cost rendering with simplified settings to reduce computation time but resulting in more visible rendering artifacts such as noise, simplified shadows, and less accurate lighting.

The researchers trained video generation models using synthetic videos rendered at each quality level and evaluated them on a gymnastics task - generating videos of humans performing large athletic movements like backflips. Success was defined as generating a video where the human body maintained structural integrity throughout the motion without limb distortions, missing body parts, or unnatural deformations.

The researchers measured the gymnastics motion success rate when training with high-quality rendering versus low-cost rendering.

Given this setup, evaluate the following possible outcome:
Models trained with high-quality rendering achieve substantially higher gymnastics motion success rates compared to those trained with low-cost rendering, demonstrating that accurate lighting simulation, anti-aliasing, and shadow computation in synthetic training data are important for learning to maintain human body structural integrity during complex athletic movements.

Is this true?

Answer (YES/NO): YES